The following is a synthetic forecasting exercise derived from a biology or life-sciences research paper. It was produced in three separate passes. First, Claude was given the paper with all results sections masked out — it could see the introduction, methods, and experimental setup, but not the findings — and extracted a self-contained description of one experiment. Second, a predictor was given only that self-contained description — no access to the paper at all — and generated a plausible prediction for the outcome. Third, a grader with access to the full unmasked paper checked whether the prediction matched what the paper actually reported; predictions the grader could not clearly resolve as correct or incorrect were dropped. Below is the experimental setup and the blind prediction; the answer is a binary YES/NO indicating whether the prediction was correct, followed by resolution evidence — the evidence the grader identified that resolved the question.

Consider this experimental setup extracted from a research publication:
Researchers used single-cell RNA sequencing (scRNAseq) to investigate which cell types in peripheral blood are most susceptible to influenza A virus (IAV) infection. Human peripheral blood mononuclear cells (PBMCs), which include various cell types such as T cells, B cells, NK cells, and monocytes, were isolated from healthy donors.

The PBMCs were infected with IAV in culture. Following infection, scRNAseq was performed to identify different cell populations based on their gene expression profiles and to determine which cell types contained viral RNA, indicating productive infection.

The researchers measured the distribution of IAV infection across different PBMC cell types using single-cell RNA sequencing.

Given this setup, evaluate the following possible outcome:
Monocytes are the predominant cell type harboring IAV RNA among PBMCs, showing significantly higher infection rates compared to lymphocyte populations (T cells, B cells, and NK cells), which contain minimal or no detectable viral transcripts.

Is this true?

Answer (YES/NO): YES